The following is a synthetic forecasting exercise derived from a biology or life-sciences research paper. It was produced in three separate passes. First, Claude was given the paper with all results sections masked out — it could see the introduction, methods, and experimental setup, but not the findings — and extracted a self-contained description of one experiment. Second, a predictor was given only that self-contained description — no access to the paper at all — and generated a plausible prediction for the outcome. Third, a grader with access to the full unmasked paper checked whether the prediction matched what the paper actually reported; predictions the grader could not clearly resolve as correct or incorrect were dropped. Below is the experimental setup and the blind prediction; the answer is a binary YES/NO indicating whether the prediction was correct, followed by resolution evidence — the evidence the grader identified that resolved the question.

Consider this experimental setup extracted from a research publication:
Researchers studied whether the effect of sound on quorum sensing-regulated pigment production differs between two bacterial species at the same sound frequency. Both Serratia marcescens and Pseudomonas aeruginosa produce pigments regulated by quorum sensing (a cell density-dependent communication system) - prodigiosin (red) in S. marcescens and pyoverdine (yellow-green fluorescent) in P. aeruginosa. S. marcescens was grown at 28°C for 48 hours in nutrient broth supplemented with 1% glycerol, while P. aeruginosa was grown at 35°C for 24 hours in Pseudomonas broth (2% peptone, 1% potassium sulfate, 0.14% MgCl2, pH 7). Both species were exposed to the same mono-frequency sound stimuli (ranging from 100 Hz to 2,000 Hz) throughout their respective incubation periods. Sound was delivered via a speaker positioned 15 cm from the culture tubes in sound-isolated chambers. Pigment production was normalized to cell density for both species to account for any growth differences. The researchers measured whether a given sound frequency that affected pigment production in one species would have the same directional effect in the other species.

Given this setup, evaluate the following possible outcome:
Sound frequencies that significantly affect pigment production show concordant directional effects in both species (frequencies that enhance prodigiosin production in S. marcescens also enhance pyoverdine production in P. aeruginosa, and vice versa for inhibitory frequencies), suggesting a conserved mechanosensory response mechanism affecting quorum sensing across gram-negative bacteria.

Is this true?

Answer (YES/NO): NO